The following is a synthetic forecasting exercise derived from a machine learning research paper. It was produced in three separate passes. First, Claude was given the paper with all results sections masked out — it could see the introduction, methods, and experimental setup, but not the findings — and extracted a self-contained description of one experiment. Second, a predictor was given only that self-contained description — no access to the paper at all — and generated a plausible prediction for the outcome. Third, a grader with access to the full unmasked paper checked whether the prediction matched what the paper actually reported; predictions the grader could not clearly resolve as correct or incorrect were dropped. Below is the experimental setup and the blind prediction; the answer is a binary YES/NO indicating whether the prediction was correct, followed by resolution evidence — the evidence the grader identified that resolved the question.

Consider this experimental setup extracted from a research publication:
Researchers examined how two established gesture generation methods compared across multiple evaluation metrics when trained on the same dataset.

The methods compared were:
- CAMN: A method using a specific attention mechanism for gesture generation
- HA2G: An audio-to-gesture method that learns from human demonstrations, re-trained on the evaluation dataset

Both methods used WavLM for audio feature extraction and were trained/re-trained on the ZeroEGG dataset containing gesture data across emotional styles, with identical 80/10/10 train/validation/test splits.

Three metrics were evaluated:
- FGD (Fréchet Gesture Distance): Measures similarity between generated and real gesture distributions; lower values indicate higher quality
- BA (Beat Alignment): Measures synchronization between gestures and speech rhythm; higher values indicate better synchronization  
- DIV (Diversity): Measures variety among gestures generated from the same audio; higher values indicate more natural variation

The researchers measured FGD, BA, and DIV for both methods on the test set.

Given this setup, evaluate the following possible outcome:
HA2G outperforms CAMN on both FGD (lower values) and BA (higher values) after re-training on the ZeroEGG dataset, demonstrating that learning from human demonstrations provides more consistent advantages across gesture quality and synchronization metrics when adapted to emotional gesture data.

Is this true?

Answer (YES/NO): NO